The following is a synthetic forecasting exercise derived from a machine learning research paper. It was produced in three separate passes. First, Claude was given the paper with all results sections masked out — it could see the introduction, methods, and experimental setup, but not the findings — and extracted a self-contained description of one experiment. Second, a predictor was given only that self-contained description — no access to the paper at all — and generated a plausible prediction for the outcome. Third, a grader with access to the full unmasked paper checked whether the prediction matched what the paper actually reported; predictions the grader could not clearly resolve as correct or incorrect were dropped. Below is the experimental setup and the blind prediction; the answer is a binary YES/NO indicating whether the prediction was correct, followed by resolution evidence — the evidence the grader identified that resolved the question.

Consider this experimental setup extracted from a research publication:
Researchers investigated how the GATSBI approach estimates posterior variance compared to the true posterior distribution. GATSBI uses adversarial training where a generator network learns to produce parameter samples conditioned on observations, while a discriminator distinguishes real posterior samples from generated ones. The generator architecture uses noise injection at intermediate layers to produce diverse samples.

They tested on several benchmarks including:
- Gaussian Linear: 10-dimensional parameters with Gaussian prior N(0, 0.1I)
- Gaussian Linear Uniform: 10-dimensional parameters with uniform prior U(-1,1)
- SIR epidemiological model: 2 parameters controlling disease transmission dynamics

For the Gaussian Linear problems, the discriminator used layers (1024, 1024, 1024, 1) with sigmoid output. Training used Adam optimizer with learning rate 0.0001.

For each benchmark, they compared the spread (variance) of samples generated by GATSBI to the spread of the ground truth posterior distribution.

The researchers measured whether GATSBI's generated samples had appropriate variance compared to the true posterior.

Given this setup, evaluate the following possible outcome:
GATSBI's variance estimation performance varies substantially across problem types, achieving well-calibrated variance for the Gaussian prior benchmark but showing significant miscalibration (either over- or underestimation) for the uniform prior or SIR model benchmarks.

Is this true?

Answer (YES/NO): NO